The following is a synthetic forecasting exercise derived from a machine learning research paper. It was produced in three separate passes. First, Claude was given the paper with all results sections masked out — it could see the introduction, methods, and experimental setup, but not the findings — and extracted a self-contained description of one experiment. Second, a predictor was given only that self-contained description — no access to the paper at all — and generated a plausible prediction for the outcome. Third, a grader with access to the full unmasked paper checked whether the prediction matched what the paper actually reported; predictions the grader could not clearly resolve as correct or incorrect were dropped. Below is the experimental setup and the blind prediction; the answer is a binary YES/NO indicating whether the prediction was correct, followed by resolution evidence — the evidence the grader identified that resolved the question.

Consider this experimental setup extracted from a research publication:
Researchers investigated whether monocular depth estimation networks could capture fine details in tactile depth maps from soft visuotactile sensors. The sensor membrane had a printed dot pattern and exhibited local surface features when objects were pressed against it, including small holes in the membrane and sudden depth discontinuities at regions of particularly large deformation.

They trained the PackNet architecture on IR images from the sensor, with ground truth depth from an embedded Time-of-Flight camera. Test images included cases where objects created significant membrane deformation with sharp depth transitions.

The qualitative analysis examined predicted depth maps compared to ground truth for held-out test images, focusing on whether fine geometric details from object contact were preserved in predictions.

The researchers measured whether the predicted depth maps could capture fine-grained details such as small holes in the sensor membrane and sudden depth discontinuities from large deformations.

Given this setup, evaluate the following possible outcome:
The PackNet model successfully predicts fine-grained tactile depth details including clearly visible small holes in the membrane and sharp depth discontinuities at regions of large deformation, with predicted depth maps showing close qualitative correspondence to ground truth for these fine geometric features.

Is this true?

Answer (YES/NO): YES